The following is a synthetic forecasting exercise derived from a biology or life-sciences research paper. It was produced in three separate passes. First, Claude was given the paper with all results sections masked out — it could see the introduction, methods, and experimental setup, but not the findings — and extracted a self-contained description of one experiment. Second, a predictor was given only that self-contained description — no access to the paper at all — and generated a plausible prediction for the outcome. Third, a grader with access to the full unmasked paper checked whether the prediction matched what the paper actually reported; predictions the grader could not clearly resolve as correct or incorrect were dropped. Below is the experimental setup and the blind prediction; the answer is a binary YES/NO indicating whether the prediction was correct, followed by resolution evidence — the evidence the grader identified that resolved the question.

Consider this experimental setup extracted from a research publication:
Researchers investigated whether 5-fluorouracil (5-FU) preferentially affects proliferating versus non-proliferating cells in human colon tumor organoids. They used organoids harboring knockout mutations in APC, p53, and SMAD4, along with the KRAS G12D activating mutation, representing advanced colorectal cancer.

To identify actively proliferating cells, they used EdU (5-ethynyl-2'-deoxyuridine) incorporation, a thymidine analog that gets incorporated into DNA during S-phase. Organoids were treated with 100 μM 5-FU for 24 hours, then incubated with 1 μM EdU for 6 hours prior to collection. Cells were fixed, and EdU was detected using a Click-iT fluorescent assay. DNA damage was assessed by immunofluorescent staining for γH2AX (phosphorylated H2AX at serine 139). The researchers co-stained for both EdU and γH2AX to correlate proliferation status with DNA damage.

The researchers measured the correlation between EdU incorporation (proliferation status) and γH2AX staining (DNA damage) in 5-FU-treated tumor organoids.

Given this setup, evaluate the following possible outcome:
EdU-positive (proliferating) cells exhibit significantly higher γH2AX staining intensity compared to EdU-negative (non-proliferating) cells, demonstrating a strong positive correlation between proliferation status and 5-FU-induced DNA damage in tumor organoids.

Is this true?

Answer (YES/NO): YES